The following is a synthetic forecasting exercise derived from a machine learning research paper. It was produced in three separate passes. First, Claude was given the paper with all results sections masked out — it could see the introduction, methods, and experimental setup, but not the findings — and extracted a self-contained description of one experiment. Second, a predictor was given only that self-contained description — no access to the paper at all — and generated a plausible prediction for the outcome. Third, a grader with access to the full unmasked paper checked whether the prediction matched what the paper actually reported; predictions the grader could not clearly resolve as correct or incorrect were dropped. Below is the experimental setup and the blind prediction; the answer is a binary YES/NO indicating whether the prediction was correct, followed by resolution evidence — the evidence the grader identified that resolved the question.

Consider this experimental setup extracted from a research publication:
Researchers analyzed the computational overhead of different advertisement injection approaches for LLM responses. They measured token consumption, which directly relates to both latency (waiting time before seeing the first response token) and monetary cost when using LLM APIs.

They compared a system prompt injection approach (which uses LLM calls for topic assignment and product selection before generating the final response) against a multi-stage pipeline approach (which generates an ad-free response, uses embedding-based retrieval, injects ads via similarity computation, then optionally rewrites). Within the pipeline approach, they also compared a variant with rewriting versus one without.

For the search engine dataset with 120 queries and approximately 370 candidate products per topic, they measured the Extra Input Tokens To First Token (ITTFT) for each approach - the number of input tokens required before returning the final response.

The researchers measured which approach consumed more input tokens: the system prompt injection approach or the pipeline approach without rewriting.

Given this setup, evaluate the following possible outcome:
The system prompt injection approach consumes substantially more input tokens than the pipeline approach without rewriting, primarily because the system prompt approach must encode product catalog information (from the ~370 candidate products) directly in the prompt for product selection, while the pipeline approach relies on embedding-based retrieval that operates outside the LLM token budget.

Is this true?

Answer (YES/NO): YES